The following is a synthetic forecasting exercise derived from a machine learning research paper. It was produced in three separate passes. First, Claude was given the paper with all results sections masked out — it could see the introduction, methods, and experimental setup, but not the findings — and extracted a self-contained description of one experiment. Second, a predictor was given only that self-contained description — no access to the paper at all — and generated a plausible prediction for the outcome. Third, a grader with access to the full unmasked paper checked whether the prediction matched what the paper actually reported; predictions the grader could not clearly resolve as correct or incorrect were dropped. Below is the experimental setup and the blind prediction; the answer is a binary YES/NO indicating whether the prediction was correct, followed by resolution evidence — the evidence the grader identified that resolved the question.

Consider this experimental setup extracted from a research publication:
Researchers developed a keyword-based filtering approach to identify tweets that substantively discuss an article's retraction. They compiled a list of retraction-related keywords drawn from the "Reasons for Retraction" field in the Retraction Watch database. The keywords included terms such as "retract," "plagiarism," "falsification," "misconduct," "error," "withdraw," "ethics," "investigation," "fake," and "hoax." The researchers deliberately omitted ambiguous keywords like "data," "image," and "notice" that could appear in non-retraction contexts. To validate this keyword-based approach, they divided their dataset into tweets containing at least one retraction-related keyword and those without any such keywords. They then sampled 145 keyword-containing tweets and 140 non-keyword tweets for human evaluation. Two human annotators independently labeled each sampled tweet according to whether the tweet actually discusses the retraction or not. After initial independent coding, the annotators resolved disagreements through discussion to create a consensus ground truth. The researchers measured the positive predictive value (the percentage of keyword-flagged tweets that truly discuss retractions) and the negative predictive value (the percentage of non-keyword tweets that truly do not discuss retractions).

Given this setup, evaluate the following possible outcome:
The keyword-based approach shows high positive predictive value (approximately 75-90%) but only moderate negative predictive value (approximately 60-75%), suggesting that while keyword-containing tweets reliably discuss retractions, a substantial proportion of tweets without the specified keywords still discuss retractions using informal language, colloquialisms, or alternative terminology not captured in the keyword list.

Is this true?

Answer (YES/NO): NO